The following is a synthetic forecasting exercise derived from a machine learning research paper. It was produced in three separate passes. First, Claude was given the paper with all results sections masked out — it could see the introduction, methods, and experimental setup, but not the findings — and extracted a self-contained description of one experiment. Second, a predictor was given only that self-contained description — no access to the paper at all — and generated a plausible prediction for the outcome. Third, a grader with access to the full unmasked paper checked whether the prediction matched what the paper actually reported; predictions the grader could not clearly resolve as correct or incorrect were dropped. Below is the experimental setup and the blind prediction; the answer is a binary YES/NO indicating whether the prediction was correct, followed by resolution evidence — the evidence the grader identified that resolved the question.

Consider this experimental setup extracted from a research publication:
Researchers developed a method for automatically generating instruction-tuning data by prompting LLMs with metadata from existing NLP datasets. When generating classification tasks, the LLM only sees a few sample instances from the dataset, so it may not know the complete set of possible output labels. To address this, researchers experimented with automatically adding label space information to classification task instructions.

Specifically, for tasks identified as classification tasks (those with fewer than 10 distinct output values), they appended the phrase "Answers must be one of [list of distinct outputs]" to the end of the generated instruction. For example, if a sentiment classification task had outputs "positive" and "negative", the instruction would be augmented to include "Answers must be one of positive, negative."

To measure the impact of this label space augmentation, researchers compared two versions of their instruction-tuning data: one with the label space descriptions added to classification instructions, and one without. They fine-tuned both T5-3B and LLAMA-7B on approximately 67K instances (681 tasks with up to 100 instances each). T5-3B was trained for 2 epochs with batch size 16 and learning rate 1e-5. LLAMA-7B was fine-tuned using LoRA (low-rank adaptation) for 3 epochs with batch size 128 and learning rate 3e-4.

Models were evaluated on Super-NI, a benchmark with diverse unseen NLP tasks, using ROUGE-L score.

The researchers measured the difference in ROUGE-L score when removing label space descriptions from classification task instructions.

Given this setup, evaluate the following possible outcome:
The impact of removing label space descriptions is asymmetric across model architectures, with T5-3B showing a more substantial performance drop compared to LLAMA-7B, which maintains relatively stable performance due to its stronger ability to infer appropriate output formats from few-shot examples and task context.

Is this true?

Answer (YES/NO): NO